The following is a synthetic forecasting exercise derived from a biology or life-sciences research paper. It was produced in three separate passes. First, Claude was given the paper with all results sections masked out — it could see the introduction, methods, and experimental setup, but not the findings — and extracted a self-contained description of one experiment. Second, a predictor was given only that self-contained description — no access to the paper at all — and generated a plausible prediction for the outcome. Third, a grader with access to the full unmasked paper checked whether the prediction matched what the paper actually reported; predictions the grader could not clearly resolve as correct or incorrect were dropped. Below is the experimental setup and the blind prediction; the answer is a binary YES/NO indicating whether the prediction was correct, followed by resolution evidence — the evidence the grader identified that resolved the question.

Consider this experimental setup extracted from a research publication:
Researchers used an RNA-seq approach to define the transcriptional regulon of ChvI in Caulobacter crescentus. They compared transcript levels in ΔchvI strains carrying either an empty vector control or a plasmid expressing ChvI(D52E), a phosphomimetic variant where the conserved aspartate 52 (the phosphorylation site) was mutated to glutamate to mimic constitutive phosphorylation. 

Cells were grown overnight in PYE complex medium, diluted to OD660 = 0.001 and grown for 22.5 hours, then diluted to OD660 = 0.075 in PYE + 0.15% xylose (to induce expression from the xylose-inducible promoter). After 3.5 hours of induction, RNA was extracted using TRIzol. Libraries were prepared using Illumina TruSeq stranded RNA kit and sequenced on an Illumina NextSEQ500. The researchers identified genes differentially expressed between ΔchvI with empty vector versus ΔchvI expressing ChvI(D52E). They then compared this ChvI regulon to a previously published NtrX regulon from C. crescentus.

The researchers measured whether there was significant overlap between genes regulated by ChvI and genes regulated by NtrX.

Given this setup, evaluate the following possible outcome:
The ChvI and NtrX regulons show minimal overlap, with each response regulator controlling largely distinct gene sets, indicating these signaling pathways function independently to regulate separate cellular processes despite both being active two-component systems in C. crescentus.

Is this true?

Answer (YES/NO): NO